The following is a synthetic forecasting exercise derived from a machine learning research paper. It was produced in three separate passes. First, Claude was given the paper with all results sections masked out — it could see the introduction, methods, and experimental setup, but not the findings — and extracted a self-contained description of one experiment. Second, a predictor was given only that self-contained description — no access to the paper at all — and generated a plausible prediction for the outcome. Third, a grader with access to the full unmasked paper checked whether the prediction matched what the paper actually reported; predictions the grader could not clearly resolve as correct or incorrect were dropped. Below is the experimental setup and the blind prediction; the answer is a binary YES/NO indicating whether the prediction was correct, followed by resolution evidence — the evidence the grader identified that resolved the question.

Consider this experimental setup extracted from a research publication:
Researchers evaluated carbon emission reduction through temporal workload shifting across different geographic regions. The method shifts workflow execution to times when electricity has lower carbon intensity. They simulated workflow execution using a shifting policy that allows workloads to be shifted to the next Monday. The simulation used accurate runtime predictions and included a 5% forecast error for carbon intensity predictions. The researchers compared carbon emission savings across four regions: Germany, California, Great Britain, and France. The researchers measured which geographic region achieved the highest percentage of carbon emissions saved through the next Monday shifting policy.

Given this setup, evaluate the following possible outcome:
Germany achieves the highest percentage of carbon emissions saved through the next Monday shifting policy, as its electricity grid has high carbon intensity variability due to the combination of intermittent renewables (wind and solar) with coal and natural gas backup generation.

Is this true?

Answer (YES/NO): YES